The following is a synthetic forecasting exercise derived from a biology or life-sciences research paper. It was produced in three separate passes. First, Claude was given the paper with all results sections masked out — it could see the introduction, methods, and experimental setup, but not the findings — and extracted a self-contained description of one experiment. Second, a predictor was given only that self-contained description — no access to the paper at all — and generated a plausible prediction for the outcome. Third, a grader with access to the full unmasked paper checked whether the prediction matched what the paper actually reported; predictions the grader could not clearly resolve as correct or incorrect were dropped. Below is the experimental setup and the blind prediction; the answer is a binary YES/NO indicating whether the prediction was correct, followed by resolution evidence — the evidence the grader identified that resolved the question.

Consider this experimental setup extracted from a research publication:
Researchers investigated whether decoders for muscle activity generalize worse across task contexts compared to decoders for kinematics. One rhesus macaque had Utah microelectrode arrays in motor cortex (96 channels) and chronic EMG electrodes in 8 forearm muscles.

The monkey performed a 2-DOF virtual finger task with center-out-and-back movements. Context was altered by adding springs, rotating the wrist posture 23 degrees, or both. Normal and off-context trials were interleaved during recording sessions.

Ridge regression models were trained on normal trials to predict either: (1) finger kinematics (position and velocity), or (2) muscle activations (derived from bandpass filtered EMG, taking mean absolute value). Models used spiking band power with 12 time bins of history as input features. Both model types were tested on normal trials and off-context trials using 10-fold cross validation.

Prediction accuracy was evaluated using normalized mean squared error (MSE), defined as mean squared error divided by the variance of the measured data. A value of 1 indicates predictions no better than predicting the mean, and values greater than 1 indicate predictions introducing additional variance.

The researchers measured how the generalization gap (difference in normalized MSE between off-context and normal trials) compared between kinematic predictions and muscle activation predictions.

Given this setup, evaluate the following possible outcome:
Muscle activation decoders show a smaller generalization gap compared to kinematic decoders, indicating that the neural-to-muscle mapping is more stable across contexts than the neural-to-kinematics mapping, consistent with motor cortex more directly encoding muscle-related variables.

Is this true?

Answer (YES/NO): NO